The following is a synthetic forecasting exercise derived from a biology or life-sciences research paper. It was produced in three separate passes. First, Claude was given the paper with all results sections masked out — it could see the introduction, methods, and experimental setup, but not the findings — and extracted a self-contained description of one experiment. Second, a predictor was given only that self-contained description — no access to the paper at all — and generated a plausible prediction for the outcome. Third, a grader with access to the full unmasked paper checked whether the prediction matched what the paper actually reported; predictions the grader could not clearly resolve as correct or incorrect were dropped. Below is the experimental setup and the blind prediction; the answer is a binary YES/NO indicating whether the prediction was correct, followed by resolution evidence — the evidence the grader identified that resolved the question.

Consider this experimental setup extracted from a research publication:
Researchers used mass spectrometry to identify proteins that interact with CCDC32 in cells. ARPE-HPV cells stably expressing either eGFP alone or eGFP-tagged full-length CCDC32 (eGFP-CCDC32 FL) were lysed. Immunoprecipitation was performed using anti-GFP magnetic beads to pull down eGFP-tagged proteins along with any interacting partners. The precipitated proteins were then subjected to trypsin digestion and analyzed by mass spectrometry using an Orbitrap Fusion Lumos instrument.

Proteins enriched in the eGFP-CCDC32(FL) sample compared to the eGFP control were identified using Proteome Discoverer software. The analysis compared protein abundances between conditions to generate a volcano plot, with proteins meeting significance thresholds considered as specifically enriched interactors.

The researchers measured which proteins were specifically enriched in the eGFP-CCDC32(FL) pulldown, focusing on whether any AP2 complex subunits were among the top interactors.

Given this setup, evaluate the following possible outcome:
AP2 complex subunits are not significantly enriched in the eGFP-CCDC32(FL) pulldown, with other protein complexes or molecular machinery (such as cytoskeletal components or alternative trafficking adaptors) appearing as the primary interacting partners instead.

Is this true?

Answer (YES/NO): NO